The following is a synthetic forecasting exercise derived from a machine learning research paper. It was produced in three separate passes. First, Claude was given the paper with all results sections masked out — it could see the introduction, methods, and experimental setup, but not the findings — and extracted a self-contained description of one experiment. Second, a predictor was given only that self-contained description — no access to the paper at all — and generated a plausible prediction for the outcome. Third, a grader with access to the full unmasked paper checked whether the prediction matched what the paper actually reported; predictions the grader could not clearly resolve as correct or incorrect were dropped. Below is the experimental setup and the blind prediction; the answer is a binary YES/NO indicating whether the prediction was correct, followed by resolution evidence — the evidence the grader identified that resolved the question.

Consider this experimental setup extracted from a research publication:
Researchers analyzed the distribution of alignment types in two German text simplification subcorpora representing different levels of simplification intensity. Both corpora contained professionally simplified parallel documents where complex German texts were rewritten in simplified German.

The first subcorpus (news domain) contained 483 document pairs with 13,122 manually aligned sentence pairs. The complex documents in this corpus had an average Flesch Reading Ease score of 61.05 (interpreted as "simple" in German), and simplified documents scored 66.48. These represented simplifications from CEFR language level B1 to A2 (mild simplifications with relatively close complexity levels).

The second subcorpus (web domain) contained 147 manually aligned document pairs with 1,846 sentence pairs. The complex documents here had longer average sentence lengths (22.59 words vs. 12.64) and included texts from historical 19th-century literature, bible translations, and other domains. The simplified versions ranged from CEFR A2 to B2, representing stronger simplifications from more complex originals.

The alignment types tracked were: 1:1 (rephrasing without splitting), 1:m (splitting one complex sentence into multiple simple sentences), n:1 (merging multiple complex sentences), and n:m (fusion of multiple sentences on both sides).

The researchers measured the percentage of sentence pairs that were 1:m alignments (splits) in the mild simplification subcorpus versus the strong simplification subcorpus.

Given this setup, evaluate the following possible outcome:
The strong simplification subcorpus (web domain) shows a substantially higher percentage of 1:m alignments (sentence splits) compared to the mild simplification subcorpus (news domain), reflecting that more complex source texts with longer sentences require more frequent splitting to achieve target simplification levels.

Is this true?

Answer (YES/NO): YES